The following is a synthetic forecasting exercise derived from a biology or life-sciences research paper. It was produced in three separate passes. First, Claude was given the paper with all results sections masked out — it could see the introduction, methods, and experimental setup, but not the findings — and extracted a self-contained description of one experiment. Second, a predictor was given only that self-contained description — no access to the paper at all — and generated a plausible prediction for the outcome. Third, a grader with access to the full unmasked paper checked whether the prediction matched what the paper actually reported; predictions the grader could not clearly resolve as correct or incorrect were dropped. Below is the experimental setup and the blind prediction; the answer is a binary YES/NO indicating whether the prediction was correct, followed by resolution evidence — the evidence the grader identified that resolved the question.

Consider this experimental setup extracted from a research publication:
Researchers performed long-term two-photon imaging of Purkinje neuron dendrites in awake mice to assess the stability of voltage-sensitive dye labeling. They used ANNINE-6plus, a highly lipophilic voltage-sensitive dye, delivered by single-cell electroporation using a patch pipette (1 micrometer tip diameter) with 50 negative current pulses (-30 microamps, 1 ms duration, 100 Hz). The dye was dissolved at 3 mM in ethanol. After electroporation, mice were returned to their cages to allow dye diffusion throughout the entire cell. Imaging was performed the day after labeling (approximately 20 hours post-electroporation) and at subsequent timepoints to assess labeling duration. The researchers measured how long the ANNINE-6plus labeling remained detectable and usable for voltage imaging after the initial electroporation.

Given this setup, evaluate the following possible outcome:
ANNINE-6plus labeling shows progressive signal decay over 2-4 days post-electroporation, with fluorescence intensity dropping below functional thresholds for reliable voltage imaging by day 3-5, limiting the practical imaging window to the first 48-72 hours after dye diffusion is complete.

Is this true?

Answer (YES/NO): NO